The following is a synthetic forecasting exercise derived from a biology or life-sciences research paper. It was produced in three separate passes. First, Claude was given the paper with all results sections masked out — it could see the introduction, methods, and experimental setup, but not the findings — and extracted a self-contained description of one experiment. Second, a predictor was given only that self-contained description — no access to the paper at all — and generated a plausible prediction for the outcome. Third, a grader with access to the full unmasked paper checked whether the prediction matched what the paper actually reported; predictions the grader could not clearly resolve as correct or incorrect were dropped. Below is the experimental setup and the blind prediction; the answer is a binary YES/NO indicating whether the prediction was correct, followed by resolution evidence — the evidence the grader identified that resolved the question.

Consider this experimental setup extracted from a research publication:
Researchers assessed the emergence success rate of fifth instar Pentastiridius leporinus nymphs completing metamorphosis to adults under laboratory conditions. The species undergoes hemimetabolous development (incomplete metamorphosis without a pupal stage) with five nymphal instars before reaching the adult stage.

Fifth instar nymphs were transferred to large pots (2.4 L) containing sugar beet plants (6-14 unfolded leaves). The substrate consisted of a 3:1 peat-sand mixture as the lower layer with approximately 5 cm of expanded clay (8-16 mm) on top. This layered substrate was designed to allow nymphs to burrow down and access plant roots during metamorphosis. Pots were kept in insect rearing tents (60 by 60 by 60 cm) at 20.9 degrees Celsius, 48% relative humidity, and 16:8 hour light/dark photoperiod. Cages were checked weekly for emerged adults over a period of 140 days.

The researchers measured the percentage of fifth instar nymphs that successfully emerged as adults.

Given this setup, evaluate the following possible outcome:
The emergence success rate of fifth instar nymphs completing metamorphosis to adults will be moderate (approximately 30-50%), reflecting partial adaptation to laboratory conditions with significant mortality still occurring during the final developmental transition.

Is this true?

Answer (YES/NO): NO